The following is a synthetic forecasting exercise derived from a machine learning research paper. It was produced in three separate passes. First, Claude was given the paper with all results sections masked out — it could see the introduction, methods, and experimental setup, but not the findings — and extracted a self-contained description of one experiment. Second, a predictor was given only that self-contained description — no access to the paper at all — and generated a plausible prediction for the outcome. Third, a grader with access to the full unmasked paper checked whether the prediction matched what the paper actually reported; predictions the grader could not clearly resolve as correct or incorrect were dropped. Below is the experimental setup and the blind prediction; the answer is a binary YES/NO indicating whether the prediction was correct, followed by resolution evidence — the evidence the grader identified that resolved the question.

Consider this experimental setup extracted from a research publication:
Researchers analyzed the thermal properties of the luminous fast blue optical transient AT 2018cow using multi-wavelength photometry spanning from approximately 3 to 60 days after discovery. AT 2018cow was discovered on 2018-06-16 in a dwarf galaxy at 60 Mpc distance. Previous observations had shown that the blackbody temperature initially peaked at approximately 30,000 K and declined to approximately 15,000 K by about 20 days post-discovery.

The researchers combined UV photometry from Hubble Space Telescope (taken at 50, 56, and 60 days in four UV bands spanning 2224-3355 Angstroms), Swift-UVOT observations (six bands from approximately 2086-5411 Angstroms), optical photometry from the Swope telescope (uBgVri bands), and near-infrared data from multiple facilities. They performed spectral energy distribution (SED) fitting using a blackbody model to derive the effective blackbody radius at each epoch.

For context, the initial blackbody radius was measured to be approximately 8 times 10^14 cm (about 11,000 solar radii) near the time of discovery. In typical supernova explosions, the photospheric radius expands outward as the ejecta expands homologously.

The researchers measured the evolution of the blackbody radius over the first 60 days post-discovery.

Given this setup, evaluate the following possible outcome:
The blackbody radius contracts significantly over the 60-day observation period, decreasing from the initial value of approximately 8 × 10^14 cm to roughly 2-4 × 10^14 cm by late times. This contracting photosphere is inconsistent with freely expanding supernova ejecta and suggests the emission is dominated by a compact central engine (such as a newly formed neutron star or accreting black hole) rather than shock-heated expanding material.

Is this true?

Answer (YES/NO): NO